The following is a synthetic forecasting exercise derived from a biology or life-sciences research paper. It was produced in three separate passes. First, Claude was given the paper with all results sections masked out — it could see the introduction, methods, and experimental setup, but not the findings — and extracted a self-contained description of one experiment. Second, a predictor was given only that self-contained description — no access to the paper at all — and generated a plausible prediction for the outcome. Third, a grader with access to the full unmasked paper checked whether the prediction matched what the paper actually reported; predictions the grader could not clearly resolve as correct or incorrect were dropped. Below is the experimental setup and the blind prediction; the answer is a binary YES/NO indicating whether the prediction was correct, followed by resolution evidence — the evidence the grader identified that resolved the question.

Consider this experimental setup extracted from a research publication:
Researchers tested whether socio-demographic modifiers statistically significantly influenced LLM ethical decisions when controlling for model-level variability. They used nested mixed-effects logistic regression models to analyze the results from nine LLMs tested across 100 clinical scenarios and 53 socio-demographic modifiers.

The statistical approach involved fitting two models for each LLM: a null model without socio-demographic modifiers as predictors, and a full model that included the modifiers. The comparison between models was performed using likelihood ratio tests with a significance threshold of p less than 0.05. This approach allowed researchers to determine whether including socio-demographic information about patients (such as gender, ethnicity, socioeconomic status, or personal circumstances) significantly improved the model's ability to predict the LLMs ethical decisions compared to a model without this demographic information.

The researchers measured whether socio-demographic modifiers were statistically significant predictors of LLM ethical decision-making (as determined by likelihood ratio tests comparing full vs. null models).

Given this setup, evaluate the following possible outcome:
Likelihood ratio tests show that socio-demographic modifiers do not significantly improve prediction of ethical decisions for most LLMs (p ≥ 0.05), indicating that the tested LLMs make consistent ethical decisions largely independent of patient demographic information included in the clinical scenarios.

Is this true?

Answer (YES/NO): NO